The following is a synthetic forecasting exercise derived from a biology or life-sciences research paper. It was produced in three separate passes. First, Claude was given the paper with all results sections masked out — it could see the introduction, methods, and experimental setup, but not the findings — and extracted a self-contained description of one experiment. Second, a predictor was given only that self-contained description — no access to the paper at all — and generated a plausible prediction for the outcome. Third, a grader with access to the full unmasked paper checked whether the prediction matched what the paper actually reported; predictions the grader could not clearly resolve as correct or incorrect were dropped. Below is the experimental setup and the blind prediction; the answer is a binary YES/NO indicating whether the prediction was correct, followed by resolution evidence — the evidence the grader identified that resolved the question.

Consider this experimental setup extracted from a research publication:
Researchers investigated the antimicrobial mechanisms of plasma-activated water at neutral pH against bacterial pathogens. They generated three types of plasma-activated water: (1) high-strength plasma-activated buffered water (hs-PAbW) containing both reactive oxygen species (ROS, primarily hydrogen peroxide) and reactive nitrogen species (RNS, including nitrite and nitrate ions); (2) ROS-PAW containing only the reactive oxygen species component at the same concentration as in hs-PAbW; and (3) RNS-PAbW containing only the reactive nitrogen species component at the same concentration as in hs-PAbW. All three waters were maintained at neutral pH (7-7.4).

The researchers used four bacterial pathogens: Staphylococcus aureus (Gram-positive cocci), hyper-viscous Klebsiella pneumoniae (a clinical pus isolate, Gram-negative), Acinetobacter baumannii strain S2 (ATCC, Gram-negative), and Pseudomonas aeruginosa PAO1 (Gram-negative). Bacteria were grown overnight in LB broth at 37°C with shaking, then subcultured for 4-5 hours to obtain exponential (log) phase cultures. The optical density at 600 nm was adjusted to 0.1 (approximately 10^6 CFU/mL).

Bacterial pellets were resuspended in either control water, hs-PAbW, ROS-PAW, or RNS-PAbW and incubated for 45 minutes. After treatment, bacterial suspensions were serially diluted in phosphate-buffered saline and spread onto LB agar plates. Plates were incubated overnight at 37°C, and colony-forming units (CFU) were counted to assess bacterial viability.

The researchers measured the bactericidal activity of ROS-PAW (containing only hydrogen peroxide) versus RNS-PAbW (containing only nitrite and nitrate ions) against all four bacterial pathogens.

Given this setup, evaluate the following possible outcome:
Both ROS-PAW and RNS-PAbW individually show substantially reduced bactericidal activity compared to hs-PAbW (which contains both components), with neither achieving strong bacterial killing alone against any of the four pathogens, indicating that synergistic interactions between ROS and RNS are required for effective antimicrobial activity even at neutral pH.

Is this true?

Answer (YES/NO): NO